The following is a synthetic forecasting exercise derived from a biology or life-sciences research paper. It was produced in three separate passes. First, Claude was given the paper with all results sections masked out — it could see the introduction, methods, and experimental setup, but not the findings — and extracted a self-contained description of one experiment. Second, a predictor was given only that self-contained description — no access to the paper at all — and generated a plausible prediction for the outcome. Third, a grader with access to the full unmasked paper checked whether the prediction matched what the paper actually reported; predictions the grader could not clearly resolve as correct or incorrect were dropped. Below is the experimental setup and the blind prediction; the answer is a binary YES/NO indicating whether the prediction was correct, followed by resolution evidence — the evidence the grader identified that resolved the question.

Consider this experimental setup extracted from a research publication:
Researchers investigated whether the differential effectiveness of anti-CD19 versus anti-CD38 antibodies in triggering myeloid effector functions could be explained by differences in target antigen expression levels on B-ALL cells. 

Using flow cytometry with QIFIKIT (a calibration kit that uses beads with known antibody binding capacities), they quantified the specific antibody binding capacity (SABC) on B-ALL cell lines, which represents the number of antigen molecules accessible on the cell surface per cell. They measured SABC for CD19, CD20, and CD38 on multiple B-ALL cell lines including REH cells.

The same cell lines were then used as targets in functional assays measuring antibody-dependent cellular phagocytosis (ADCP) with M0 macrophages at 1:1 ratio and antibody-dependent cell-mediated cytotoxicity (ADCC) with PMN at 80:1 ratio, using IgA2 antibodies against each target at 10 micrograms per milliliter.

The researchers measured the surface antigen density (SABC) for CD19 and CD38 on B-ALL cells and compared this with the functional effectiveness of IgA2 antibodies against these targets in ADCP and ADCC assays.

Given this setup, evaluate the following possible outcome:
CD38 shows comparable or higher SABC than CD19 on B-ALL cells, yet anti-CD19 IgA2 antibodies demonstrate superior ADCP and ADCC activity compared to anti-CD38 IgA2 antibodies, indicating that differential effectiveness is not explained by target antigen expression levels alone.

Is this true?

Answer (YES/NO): NO